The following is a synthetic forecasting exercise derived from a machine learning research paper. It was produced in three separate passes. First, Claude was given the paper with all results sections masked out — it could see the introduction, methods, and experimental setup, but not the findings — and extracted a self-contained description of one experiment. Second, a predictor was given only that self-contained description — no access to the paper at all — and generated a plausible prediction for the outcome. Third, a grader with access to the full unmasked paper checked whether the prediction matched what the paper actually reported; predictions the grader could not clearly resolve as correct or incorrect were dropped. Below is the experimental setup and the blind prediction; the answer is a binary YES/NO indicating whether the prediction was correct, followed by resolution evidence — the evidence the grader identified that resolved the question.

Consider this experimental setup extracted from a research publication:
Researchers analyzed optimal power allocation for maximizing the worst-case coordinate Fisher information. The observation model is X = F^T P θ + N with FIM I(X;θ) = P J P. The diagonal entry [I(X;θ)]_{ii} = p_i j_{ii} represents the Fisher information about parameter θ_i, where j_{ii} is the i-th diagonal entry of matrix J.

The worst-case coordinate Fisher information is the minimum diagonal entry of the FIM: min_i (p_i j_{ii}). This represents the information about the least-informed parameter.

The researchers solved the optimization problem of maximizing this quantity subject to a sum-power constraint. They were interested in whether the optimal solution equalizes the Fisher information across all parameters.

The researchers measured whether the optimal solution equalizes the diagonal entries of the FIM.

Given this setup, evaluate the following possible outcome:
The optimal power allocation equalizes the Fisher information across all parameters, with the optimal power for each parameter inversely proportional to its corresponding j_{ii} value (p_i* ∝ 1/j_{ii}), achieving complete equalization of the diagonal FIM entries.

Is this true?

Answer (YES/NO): YES